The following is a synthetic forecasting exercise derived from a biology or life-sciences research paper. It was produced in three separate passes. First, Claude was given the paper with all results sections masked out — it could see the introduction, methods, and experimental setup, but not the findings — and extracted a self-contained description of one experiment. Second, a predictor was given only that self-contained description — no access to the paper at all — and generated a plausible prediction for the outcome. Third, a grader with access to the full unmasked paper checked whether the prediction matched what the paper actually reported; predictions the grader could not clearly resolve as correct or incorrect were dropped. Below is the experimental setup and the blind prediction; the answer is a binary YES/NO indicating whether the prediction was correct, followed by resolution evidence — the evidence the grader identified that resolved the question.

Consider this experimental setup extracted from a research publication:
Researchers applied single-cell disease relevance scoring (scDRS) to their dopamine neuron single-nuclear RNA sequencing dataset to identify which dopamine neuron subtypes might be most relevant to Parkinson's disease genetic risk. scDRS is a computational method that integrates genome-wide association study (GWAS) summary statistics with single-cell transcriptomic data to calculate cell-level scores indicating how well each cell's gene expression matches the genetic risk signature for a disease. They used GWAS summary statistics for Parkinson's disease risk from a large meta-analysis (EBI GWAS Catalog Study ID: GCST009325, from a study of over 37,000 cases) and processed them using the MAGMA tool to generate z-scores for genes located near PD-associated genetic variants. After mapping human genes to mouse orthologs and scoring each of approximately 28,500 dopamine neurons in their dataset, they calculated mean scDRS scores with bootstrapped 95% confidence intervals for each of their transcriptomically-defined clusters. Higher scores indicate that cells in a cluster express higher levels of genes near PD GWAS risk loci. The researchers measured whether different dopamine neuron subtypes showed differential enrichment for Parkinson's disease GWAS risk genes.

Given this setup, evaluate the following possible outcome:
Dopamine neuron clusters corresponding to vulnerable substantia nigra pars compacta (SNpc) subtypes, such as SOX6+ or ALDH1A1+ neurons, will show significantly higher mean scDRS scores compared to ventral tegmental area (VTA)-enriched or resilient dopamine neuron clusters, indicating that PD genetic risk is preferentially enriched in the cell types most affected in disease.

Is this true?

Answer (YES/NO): YES